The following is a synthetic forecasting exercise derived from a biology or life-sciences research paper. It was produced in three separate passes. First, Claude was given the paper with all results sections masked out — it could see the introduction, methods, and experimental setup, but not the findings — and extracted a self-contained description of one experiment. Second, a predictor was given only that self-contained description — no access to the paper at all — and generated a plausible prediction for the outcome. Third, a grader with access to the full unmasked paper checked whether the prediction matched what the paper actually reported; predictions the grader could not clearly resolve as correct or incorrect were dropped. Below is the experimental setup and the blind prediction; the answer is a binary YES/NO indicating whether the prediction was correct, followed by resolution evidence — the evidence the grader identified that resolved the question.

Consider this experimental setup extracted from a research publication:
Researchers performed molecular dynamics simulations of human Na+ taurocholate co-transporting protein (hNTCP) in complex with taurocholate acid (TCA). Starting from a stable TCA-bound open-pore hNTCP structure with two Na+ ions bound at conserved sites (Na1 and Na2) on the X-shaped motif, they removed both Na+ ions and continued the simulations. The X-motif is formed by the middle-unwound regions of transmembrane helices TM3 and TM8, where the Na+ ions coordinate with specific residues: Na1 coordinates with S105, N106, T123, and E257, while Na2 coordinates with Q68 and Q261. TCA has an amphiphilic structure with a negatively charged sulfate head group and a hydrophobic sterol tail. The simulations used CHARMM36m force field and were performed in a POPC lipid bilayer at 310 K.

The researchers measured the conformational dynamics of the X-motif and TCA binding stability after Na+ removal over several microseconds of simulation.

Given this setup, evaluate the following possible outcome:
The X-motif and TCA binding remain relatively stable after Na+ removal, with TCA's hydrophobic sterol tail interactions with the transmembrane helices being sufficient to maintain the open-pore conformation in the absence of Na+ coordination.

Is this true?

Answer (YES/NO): NO